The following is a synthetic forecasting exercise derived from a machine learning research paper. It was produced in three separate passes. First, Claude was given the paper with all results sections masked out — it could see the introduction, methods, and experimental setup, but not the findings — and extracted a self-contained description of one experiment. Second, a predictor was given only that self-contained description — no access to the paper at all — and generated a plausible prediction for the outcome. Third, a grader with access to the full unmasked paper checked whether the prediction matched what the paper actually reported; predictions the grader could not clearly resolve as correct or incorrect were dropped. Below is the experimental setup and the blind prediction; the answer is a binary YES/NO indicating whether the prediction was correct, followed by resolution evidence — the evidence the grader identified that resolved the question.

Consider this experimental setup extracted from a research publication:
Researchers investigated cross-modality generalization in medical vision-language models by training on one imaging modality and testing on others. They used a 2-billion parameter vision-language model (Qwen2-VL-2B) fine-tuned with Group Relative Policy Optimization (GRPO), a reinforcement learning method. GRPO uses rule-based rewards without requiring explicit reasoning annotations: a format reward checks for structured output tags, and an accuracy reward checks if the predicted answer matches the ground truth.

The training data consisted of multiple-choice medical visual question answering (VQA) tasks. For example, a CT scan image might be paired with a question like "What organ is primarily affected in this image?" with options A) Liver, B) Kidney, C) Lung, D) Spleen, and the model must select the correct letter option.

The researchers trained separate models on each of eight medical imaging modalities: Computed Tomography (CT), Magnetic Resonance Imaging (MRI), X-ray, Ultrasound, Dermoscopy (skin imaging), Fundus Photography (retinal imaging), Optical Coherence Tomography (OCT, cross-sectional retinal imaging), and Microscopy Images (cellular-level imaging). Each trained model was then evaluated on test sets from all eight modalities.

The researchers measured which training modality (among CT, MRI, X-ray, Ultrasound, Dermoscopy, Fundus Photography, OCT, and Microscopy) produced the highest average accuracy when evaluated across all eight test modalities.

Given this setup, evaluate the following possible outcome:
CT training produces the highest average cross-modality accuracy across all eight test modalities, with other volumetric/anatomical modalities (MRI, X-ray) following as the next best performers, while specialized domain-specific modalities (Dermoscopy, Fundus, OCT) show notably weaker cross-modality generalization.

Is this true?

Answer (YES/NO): NO